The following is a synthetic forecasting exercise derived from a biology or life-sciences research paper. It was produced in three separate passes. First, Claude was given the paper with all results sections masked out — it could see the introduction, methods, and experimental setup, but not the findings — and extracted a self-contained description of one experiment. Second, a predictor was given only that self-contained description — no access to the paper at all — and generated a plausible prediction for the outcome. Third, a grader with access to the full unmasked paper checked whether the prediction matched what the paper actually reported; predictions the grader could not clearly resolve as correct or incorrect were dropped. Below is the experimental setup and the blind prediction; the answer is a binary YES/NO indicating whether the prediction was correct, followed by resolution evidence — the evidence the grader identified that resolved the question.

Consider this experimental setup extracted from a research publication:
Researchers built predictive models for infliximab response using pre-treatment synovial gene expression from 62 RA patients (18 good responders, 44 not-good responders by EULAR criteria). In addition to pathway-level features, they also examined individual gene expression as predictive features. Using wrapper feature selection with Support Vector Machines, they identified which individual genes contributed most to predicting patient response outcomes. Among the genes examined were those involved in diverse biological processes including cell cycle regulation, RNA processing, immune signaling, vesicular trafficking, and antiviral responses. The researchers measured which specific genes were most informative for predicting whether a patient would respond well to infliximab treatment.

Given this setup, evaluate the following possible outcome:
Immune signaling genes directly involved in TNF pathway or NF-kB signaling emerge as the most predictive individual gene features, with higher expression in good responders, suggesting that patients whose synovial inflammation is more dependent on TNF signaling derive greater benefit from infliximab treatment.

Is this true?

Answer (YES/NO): NO